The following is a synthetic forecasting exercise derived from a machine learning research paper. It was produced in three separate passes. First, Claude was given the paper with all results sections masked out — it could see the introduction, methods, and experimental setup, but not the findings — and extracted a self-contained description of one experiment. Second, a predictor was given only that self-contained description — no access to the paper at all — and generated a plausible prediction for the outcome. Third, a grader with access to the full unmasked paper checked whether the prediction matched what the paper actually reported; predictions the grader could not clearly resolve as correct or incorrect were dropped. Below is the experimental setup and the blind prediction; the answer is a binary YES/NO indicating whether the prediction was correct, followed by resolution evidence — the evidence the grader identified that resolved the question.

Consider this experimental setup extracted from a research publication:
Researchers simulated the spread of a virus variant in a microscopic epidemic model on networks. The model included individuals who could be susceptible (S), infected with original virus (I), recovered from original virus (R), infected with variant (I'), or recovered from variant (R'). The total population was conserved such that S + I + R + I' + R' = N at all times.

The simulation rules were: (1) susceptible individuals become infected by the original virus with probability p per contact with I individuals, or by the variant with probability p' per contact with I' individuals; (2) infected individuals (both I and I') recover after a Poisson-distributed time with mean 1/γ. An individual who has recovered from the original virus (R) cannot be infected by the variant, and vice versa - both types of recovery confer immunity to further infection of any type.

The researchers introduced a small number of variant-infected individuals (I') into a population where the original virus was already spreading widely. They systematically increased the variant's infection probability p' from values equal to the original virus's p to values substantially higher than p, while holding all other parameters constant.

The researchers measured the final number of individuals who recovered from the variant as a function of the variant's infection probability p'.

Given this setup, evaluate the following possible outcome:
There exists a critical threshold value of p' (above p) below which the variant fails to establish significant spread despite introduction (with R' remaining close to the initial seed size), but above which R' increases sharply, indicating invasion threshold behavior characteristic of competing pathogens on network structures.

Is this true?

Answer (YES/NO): NO